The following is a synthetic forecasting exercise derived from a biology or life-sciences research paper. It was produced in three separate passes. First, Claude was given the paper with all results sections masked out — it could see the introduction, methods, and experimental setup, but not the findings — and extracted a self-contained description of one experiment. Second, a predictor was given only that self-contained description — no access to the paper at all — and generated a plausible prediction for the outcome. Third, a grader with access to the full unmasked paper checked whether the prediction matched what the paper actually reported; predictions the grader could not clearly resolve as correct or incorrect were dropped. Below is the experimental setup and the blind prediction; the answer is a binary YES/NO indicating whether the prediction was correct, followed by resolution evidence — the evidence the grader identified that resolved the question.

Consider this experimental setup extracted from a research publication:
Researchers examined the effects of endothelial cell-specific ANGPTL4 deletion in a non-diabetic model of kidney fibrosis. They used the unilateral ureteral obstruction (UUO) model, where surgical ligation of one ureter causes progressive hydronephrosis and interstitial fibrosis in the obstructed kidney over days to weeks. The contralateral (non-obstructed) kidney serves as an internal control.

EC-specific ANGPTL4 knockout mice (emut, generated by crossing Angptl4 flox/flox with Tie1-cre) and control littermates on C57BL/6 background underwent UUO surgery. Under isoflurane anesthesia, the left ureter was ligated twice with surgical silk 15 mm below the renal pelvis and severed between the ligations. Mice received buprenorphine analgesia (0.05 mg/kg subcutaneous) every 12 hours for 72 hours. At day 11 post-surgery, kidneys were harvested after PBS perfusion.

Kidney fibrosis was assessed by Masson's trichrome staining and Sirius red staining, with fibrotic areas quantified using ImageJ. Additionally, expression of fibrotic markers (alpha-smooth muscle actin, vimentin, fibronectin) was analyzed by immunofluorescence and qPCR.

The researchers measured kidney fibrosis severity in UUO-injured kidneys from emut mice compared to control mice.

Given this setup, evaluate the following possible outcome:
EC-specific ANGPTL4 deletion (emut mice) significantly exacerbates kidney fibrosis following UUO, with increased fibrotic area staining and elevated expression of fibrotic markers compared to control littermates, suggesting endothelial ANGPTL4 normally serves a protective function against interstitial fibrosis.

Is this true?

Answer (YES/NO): NO